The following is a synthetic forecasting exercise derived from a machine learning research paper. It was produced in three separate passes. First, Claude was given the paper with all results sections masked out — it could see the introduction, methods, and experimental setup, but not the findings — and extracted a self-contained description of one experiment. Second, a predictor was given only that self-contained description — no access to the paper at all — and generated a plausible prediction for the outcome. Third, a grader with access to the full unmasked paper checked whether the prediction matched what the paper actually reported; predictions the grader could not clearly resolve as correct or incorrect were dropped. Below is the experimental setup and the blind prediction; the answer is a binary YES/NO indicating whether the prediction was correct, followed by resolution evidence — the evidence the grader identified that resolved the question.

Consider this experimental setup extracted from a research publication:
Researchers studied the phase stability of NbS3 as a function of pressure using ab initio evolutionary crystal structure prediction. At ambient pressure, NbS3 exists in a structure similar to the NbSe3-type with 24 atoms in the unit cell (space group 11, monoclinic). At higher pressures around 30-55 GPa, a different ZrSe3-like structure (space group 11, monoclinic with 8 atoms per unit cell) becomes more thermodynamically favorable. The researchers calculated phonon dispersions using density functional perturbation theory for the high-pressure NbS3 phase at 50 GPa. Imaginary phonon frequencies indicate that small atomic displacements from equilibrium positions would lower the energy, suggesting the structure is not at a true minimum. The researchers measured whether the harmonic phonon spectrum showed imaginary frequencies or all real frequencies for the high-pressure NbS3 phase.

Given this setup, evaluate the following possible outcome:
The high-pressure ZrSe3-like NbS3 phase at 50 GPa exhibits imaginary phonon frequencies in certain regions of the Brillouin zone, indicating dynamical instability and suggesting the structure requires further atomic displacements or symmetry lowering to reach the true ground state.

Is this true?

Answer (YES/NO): YES